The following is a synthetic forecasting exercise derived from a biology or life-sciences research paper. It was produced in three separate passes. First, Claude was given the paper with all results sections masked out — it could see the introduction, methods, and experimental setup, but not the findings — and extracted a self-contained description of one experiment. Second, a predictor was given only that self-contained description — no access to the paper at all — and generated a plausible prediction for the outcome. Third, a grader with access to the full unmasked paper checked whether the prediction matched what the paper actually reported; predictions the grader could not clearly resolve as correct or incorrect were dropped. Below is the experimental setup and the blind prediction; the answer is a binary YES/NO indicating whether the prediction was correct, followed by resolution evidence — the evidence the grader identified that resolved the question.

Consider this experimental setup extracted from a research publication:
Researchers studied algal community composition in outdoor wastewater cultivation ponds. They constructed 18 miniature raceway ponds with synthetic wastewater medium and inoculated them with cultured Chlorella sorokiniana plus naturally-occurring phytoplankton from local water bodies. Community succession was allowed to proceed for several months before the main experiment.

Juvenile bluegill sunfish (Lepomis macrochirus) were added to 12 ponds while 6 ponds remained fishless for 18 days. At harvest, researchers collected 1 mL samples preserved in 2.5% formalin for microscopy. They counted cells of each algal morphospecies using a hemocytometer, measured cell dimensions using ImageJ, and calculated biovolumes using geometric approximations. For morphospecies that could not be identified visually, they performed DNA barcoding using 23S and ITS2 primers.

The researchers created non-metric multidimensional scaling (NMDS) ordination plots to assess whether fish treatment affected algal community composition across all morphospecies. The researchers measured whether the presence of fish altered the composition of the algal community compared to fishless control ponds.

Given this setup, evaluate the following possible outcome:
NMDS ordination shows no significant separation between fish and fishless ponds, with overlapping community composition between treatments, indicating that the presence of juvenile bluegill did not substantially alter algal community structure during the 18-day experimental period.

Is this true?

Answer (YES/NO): YES